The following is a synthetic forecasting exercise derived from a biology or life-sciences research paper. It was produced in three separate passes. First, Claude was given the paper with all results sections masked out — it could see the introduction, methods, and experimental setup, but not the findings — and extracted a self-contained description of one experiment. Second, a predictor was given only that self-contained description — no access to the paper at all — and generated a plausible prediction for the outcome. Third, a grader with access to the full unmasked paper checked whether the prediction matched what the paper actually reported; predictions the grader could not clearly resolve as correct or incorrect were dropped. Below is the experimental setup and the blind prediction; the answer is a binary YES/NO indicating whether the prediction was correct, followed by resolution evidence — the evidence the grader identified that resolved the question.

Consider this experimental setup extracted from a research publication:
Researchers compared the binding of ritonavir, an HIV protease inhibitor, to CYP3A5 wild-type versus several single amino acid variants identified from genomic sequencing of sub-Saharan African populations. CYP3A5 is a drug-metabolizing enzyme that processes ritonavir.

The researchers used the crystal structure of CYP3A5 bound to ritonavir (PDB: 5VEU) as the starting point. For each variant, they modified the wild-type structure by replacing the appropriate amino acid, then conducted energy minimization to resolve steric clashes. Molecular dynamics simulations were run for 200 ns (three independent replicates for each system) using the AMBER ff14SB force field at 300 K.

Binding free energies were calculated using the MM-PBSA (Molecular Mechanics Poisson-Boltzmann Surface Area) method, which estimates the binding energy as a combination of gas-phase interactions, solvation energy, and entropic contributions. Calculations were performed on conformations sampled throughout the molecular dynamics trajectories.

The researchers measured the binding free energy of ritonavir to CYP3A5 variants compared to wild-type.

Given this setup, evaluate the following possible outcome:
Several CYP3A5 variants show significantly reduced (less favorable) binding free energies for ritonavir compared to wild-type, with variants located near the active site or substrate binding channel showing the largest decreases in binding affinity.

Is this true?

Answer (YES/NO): YES